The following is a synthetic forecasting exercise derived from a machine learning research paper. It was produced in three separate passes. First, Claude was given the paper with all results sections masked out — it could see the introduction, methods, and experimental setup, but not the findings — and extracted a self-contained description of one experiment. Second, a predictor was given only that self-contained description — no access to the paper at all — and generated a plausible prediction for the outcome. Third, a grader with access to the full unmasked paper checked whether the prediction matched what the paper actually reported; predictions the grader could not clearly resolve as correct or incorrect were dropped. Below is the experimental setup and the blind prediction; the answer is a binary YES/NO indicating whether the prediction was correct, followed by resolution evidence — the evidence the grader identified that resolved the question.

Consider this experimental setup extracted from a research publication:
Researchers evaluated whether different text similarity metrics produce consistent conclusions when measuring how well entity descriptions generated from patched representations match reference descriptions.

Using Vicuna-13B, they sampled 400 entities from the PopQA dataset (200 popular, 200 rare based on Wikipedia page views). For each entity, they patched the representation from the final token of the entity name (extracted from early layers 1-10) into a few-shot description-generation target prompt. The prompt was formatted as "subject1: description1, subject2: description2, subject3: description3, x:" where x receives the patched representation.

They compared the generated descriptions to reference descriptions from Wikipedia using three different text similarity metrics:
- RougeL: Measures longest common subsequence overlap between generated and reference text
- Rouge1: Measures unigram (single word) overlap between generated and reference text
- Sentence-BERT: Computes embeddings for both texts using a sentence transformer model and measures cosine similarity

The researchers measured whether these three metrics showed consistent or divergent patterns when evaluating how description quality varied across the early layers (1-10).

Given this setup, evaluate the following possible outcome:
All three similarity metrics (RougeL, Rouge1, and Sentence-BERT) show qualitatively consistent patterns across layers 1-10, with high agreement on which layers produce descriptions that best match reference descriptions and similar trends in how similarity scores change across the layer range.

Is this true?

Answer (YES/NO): YES